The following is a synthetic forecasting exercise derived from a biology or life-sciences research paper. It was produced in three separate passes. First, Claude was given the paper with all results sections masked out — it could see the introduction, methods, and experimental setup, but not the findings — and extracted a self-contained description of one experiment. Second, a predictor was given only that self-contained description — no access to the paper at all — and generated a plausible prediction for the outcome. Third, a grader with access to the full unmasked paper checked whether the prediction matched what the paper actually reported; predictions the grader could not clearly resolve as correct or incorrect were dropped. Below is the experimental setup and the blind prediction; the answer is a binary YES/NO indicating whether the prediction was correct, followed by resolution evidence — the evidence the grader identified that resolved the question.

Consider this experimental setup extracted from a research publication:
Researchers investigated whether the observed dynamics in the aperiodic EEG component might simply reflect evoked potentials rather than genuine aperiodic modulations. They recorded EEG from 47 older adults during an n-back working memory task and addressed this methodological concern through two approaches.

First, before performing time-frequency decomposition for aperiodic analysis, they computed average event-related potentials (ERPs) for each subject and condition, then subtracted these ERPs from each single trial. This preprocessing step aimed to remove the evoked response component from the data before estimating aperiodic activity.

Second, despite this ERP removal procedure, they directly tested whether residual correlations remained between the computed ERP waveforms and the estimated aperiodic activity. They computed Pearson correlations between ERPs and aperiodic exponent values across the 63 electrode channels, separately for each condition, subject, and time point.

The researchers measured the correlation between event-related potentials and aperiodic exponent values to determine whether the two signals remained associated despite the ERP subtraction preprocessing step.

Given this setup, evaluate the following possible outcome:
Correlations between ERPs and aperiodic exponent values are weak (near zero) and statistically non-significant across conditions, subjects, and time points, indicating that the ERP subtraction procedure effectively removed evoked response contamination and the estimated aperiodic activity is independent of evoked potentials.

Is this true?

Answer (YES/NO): NO